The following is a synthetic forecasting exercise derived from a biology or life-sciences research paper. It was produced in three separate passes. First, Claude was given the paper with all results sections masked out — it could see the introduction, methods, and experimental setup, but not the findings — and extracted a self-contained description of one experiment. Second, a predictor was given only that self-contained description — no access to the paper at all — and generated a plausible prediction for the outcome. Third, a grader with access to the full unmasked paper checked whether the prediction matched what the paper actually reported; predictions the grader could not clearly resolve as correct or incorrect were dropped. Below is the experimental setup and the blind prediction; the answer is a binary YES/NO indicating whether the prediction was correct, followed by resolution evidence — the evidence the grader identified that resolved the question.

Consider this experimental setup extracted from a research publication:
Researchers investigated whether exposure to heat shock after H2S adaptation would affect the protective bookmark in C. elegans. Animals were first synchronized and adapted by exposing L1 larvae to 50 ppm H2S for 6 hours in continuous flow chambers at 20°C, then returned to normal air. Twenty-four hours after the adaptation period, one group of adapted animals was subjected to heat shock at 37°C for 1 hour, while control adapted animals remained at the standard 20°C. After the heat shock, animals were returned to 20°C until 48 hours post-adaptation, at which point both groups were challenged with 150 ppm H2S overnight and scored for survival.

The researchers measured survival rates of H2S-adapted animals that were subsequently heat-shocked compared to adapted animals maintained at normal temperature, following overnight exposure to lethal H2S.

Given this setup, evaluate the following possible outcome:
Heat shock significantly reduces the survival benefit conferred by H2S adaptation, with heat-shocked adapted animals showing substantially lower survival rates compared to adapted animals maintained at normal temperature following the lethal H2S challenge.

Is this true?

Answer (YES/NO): NO